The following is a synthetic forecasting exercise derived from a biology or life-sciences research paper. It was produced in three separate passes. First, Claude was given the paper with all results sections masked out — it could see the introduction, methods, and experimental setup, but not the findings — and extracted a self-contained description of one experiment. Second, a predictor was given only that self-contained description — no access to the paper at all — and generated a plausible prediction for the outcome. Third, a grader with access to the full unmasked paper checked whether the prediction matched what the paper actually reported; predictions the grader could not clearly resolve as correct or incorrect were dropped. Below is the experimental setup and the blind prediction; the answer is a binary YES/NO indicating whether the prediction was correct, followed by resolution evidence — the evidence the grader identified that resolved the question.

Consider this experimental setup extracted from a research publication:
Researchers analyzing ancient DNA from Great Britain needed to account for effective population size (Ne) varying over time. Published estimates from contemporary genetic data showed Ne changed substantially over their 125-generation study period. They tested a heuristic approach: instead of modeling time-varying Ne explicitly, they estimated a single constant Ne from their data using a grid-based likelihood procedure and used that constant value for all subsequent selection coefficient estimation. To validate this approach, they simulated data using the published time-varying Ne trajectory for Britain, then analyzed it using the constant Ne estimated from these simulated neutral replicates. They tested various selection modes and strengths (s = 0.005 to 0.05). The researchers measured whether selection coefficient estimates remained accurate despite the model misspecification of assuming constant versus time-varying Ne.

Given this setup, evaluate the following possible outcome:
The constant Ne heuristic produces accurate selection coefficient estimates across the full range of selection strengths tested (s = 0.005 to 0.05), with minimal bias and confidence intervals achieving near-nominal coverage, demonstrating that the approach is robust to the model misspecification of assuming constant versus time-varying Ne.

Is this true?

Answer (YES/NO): NO